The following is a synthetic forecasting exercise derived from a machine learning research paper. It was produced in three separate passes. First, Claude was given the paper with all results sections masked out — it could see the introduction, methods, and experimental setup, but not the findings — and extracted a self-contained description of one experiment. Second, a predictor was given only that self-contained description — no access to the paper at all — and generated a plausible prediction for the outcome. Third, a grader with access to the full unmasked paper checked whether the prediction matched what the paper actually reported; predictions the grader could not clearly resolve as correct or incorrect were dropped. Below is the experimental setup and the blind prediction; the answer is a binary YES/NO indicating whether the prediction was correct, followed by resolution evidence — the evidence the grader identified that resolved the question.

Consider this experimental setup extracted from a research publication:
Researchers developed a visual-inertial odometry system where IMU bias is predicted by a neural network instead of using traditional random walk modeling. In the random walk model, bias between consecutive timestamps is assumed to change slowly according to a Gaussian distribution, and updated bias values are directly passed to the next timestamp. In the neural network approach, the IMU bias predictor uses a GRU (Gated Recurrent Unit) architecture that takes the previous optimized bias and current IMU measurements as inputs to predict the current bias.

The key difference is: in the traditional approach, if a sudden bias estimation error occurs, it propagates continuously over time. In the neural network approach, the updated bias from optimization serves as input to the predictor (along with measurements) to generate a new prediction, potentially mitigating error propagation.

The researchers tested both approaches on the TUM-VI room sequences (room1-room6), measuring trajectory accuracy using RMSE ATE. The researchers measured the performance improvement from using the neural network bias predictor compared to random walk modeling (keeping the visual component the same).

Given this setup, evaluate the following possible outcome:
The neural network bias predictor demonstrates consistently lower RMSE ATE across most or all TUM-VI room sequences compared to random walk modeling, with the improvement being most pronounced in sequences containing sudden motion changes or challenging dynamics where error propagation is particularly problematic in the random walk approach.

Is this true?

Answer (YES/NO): NO